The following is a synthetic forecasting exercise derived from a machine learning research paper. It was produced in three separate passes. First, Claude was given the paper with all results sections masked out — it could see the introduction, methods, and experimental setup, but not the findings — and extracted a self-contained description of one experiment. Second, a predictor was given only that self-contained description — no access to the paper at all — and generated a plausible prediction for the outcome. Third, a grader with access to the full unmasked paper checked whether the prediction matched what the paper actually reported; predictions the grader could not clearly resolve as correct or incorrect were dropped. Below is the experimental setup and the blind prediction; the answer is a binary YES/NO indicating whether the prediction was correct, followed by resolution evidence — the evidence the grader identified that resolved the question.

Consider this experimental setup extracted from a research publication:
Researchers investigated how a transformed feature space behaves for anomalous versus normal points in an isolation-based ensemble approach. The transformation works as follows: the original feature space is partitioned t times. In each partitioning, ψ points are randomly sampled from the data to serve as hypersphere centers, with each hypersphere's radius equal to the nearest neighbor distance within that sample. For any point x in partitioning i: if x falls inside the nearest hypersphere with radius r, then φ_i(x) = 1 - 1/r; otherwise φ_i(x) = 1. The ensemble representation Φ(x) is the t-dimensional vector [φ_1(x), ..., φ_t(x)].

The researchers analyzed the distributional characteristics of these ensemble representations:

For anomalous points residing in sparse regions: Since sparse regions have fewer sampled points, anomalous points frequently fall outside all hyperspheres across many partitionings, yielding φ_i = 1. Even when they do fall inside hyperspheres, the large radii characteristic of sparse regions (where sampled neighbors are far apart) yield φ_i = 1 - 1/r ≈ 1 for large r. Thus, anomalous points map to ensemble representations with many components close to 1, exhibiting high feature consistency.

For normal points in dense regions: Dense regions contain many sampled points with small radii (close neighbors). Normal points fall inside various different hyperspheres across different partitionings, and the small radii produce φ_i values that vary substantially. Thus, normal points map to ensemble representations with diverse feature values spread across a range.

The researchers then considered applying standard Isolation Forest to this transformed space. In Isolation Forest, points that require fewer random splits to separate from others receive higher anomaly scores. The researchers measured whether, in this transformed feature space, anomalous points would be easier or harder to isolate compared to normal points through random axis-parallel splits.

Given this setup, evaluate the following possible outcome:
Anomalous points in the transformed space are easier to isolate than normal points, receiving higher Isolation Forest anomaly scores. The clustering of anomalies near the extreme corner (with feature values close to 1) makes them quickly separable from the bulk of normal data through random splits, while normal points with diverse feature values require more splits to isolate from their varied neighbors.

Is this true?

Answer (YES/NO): NO